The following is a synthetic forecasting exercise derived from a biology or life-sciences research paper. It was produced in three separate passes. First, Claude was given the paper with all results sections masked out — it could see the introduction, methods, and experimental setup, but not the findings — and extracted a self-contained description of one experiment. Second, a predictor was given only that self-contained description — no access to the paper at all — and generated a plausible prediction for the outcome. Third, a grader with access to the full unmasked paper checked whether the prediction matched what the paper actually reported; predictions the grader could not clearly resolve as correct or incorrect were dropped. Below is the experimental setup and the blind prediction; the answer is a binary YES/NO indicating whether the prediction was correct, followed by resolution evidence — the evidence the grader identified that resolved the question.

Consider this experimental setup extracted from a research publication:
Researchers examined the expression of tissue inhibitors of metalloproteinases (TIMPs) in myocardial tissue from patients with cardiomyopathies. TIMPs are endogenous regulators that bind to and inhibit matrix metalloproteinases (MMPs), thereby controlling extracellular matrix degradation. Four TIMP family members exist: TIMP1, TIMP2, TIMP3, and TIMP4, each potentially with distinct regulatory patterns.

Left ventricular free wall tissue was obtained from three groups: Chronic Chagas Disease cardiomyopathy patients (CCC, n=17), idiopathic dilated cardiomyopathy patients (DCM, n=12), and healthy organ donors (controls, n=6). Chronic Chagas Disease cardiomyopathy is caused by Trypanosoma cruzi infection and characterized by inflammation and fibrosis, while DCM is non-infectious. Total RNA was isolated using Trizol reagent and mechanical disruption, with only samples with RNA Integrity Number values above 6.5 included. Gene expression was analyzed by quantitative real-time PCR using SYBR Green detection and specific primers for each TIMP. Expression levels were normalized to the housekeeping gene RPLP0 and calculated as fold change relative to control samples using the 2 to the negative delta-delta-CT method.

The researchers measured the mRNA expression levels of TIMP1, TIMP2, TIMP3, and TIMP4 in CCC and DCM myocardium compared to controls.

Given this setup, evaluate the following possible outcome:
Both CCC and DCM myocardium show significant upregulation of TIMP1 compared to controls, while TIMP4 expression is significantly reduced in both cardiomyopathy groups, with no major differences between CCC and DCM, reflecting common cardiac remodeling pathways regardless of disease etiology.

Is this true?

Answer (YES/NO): NO